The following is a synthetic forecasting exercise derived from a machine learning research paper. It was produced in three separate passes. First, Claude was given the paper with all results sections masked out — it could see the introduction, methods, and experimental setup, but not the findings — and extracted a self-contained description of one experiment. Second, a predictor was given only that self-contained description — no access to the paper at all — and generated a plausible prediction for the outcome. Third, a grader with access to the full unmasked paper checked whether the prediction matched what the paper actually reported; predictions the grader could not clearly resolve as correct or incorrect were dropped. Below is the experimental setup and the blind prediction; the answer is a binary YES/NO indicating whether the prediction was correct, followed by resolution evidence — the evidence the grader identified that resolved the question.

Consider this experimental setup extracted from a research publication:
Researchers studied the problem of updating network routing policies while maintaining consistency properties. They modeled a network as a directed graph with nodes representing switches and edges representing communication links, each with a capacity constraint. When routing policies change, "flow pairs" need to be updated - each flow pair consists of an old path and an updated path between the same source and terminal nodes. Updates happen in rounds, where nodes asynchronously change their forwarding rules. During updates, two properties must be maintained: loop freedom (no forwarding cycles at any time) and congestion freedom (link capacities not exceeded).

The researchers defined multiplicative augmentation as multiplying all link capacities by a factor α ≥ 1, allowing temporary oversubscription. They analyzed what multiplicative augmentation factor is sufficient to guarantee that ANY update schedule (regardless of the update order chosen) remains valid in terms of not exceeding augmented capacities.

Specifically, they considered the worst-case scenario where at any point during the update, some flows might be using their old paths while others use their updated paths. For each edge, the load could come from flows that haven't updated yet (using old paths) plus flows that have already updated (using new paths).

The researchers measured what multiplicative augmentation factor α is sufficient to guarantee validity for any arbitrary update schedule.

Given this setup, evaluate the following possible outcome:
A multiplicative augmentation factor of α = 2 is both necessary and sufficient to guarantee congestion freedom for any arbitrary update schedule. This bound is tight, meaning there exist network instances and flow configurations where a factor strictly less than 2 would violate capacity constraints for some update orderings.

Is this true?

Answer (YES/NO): YES